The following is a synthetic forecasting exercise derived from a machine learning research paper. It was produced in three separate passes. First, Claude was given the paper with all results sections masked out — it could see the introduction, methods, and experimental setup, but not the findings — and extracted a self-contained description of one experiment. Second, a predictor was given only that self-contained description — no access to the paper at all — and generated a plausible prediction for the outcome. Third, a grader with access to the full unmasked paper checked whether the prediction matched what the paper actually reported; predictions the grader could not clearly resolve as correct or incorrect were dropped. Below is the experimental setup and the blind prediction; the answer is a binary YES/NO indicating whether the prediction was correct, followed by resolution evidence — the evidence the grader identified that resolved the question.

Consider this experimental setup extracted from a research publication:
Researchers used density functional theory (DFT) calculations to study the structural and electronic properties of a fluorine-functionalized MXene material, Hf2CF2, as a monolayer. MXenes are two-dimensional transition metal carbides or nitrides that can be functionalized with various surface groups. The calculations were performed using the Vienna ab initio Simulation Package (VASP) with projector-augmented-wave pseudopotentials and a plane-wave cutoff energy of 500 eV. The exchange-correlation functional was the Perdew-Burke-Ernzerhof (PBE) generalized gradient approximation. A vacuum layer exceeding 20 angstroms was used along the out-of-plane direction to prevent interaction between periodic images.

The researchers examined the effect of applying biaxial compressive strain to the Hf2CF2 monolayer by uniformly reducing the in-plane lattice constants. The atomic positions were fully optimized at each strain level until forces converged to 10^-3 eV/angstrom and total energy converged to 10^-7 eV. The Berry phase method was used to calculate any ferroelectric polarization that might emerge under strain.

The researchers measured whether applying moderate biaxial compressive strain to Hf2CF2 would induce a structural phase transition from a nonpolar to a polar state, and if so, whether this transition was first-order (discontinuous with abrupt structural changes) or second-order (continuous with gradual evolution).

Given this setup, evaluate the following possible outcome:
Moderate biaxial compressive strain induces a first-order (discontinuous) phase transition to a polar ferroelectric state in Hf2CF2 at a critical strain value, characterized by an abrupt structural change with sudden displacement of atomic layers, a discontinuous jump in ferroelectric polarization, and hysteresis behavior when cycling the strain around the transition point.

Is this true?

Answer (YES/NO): YES